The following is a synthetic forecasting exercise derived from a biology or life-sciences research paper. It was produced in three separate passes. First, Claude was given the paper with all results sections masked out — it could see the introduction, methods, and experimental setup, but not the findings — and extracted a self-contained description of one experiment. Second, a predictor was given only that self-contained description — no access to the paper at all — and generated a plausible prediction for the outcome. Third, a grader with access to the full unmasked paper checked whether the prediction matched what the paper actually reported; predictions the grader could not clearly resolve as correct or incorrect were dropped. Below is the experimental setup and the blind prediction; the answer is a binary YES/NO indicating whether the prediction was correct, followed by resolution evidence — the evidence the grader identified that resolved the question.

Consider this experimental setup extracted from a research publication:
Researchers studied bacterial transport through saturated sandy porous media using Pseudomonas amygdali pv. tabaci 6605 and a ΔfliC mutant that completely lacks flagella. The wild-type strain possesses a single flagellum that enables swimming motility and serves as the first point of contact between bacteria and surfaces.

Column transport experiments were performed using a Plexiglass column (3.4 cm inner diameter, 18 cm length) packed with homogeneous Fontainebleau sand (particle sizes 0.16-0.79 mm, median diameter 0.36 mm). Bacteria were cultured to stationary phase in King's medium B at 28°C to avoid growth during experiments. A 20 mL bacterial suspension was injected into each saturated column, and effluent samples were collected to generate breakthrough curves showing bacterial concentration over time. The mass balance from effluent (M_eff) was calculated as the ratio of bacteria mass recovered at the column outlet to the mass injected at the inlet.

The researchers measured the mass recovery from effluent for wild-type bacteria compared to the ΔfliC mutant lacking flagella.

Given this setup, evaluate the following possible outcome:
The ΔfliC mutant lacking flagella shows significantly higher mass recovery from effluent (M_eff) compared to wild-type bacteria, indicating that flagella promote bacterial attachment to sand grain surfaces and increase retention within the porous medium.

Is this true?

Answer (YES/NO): YES